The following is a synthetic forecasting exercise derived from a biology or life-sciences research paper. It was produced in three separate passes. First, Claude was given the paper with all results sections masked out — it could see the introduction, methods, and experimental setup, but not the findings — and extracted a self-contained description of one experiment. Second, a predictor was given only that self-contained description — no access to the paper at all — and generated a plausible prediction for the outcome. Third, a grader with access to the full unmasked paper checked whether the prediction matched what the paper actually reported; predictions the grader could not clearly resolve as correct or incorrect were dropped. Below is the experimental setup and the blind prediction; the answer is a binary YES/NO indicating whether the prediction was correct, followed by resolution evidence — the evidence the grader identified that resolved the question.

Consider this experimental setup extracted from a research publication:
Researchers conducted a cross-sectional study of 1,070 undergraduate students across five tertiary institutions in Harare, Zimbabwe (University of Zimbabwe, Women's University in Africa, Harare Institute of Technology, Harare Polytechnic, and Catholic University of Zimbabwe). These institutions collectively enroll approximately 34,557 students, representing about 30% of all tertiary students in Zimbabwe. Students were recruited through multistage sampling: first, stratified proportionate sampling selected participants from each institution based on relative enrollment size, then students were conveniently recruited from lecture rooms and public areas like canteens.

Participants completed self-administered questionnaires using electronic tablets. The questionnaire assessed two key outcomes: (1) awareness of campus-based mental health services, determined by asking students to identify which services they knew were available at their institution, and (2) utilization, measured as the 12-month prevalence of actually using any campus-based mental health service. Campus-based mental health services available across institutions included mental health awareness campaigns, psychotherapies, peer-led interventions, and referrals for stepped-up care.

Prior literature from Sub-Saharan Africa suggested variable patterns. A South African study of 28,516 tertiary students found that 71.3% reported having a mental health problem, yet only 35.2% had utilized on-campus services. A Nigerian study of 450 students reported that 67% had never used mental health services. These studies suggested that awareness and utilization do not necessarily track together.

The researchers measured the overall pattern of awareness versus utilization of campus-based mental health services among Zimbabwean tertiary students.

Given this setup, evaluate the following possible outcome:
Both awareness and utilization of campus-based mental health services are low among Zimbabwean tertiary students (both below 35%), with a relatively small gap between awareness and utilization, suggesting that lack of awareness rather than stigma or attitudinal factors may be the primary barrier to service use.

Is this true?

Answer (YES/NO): NO